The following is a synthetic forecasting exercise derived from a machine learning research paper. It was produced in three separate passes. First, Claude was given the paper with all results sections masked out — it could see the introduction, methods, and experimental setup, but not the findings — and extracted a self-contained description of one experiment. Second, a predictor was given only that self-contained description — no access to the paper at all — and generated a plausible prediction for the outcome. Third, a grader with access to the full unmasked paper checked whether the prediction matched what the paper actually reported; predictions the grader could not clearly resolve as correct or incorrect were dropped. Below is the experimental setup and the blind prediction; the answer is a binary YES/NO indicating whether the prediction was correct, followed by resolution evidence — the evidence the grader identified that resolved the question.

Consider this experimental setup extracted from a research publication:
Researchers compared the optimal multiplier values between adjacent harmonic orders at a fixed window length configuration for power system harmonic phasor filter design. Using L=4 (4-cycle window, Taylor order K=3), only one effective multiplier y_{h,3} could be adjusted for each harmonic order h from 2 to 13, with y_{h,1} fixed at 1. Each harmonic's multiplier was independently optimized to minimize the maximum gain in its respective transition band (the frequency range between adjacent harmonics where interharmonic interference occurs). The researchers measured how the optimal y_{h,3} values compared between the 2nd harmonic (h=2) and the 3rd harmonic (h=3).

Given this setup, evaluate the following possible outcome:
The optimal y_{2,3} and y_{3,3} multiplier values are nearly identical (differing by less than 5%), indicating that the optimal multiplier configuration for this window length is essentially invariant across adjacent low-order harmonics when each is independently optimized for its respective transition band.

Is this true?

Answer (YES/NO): YES